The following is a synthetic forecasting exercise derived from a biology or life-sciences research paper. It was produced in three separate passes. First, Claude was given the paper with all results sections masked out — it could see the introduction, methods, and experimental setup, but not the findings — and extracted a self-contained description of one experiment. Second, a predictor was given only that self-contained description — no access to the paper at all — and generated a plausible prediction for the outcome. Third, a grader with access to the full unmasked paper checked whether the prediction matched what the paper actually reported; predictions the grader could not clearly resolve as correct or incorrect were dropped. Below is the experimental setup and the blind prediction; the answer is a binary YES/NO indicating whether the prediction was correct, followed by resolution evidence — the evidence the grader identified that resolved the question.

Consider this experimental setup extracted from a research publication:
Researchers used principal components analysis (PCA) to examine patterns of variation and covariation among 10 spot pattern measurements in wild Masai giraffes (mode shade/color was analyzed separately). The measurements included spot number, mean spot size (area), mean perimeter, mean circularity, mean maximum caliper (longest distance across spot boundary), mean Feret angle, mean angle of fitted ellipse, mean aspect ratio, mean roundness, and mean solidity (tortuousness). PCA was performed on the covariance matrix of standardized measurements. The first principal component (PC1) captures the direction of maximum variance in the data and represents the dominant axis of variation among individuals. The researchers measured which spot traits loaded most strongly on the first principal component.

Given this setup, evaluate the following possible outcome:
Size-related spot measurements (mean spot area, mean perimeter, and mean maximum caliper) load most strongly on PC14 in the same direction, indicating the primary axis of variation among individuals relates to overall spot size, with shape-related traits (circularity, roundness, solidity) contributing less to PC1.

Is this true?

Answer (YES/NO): YES